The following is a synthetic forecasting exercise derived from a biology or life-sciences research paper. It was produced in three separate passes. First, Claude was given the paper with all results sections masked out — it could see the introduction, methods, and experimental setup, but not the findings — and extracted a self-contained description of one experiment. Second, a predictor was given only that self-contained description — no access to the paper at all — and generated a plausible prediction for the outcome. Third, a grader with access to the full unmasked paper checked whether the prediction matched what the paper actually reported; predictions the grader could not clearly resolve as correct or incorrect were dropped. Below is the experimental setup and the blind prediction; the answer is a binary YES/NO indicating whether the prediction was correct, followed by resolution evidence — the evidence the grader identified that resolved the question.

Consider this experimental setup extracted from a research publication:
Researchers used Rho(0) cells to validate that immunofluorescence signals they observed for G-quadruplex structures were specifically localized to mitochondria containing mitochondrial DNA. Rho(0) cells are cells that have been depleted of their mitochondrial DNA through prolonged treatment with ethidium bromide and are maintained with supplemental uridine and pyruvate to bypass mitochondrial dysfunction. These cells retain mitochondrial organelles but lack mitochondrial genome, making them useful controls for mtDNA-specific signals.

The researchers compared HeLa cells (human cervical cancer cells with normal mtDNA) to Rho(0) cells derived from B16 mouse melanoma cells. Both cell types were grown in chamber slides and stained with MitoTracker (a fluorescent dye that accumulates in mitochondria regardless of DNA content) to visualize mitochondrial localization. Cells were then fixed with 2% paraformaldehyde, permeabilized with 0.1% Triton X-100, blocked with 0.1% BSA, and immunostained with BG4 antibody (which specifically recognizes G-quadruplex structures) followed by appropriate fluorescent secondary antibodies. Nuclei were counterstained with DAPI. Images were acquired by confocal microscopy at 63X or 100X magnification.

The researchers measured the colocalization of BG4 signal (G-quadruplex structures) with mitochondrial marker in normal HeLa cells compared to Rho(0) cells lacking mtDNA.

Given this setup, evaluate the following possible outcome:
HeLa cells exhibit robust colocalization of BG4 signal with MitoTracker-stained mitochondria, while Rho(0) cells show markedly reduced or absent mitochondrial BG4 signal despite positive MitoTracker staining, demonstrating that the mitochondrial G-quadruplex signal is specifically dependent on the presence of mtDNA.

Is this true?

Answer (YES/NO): YES